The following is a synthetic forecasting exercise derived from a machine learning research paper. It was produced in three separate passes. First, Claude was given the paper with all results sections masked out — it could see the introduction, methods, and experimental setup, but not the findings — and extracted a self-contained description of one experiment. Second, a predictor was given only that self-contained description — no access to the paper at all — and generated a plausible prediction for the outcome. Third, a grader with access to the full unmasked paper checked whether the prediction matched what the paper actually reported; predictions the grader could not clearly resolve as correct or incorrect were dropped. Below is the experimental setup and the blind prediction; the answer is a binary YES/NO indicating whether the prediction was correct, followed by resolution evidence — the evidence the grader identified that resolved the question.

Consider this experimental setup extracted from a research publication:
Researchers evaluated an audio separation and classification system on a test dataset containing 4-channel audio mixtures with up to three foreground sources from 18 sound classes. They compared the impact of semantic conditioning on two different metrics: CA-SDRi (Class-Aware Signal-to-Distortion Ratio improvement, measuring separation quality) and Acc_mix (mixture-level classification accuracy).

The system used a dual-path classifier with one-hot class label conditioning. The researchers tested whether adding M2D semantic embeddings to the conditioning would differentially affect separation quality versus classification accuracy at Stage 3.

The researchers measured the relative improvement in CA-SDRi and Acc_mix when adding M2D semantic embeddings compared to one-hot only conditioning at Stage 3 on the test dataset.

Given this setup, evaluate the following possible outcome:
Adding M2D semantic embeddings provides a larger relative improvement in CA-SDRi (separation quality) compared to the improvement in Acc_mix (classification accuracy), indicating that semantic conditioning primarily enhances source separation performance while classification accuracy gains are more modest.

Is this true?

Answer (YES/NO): NO